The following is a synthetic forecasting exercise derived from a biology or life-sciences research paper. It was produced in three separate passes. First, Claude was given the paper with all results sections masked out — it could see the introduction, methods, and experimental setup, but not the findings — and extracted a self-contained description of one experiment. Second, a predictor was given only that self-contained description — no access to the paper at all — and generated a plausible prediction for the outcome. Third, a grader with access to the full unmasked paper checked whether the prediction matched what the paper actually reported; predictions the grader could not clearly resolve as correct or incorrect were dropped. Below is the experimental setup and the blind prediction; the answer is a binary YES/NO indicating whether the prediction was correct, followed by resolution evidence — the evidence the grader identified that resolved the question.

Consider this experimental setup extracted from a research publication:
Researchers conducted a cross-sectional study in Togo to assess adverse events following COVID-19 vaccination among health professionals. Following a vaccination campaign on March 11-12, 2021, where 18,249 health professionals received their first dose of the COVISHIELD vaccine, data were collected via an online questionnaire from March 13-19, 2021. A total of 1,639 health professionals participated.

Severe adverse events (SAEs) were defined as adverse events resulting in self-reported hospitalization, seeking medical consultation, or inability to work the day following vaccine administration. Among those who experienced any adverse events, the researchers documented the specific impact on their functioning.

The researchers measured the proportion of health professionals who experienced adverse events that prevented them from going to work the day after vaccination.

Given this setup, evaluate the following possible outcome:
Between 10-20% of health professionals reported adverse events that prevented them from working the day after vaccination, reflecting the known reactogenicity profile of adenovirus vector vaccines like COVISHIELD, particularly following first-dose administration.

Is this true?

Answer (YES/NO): YES